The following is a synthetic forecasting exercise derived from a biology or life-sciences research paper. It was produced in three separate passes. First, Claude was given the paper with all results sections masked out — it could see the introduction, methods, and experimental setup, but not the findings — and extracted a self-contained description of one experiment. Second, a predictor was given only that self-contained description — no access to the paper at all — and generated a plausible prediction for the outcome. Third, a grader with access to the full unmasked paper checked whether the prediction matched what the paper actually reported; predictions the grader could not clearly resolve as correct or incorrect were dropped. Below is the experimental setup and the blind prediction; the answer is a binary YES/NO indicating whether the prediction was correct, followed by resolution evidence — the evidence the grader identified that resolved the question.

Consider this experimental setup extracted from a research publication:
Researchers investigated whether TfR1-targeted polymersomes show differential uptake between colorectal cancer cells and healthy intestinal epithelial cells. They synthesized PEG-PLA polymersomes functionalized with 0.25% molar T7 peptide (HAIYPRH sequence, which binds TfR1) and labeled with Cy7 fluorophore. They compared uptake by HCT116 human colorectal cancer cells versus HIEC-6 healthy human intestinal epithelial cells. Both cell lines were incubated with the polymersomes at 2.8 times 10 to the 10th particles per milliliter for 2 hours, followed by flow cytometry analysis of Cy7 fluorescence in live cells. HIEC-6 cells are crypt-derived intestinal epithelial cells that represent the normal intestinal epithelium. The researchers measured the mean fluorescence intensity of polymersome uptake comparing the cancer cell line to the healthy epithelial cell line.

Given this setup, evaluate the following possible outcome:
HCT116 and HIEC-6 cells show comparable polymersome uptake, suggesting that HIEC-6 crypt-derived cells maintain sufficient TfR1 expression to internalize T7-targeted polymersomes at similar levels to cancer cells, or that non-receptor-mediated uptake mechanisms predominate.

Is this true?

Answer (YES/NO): NO